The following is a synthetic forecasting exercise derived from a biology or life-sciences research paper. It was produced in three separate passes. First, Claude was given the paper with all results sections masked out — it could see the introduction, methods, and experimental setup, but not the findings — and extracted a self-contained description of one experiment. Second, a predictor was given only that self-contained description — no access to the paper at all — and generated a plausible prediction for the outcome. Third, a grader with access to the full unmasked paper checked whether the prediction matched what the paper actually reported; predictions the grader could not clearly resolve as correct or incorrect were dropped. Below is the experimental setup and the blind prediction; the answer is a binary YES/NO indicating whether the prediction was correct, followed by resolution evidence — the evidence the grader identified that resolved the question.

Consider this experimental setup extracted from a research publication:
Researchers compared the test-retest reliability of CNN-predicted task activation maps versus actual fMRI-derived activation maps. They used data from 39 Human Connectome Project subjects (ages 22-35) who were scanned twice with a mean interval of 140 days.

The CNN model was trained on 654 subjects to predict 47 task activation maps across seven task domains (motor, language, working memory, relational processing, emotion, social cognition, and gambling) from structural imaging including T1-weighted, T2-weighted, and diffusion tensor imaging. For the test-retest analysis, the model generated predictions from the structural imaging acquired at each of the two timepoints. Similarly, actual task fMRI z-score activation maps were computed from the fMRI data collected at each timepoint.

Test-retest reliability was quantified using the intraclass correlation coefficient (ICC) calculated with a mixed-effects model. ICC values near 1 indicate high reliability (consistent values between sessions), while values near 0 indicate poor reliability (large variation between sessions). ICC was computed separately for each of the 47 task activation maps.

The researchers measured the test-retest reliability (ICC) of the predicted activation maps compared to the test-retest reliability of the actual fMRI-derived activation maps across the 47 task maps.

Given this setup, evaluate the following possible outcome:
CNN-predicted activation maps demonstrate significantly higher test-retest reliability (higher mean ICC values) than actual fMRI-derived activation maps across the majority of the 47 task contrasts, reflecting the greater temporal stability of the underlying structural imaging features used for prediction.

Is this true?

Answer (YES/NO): YES